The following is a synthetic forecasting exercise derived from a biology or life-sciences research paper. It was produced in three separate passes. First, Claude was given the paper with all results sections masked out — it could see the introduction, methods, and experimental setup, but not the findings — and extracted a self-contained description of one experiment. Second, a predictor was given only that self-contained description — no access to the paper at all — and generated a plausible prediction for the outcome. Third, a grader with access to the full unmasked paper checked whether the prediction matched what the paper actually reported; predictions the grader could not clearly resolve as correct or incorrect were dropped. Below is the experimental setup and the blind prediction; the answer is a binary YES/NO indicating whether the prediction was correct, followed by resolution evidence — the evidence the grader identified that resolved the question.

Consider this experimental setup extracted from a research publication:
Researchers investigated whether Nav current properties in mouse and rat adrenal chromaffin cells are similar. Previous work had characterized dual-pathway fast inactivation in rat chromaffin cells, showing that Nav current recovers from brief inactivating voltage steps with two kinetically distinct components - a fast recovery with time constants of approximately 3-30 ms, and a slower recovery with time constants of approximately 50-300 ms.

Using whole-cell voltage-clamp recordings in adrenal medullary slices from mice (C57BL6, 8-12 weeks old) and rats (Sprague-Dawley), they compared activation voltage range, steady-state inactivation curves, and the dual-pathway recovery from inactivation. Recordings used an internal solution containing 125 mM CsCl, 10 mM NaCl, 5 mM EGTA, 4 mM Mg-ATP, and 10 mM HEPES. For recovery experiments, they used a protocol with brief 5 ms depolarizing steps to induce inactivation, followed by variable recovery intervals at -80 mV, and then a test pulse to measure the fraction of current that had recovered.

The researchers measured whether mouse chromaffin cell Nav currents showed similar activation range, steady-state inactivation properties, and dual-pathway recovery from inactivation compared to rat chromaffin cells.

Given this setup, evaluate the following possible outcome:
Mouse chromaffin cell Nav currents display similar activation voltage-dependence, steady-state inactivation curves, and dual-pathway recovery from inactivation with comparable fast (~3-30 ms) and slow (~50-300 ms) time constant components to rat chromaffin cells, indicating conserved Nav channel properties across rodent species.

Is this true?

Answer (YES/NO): NO